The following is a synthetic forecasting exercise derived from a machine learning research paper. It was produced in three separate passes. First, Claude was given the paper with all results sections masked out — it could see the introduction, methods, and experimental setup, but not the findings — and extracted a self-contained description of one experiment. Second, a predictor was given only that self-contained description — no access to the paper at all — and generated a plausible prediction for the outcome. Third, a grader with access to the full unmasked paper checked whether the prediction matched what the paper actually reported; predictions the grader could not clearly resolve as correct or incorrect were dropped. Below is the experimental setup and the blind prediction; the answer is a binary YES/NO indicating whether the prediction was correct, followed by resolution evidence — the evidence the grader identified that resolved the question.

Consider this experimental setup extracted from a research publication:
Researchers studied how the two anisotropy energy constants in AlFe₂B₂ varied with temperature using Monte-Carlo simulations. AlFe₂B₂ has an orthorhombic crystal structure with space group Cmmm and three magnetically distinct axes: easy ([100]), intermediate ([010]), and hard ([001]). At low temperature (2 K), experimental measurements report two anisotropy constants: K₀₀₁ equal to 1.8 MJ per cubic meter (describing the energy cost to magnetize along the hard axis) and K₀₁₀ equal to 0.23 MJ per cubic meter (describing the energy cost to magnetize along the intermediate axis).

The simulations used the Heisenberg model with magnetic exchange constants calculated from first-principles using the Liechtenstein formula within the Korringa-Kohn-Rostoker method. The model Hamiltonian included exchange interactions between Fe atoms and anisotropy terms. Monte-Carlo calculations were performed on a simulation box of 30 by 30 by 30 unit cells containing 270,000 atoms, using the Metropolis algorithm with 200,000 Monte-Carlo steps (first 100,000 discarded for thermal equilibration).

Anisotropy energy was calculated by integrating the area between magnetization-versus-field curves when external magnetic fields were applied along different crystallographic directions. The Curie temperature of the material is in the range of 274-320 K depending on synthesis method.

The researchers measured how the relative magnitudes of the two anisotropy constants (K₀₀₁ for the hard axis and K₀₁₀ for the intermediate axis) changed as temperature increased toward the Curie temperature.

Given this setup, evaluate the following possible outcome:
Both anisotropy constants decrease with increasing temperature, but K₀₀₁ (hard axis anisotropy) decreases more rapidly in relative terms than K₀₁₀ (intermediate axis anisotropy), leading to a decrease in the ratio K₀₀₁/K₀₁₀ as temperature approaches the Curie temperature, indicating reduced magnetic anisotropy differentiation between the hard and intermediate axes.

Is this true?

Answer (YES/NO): NO